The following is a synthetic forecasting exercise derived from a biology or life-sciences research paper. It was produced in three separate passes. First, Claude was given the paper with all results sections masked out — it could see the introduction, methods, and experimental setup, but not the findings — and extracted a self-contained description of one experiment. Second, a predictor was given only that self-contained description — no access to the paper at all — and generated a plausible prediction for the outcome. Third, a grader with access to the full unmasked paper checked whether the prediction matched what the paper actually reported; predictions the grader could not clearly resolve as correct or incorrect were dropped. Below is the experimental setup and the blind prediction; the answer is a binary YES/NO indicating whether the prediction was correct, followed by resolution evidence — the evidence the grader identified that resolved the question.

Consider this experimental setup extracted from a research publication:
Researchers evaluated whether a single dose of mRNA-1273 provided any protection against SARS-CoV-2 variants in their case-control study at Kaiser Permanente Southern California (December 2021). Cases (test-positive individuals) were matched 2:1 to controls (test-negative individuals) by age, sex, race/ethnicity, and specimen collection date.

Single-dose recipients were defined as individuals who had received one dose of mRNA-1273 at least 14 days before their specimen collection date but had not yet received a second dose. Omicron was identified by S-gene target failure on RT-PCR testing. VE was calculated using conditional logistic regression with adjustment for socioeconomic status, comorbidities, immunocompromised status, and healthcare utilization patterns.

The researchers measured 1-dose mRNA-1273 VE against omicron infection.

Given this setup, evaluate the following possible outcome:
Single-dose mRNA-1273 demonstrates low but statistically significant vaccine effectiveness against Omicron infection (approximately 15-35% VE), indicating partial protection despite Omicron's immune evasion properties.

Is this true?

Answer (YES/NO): YES